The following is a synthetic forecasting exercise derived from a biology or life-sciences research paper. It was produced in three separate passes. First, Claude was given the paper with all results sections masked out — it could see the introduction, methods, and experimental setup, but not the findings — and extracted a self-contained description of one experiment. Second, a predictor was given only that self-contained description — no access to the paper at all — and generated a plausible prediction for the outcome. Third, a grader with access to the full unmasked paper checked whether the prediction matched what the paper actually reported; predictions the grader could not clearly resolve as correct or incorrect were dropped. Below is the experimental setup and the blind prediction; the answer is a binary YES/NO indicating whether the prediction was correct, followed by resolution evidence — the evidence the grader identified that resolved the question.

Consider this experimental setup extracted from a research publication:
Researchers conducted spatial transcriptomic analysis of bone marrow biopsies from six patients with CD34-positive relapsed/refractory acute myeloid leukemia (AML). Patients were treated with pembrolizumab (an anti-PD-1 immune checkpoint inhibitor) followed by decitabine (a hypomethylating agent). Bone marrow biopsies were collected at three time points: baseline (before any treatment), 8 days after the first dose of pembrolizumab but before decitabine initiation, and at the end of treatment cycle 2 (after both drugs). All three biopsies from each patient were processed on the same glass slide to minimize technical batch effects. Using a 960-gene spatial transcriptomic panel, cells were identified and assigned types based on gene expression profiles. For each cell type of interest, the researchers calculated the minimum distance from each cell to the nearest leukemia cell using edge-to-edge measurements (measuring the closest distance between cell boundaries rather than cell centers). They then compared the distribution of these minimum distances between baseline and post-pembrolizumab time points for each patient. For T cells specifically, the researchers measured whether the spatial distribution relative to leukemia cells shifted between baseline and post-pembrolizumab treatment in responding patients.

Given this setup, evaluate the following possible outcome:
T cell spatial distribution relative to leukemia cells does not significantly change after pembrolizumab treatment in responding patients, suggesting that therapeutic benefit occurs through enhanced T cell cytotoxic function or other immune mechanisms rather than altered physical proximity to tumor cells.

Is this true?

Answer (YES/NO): NO